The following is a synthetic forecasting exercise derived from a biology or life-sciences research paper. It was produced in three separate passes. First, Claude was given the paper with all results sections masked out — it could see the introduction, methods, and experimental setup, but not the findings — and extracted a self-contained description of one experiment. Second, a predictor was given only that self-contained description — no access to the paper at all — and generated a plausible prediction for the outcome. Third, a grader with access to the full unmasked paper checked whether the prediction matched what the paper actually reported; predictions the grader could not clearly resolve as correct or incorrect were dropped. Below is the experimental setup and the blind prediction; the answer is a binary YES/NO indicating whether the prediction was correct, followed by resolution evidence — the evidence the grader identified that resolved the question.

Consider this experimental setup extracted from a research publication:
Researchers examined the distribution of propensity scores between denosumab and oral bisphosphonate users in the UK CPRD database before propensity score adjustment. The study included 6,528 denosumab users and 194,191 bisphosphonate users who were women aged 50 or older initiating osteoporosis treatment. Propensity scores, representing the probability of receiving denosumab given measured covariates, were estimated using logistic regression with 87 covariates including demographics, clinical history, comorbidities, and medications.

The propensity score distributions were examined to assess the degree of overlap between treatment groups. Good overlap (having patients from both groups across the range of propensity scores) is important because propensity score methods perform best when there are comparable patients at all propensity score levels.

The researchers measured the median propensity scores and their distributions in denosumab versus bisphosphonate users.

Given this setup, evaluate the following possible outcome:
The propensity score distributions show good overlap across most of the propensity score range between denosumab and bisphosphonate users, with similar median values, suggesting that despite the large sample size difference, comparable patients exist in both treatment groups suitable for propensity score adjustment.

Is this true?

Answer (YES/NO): NO